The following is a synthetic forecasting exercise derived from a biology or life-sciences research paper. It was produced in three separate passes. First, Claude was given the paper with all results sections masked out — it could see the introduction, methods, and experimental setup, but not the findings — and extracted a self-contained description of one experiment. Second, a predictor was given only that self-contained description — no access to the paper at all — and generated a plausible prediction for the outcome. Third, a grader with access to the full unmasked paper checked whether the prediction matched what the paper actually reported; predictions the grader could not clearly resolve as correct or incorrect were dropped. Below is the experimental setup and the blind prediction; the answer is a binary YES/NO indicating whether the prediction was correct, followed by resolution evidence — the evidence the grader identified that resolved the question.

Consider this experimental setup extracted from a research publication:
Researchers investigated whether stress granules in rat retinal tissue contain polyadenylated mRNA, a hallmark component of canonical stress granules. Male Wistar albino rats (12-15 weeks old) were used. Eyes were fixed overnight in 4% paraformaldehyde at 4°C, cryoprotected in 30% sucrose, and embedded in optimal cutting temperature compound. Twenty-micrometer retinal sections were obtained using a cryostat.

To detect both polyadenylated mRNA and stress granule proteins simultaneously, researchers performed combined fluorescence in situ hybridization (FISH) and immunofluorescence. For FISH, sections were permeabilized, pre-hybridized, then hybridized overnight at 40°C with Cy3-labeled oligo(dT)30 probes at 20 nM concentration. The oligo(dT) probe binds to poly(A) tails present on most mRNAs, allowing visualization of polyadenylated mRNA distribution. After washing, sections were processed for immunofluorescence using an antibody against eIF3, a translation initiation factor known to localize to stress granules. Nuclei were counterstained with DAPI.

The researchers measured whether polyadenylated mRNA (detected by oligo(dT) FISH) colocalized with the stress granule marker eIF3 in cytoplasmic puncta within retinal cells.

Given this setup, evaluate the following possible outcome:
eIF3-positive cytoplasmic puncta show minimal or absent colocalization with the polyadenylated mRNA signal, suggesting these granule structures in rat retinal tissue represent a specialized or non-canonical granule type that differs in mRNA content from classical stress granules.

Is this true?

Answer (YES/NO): NO